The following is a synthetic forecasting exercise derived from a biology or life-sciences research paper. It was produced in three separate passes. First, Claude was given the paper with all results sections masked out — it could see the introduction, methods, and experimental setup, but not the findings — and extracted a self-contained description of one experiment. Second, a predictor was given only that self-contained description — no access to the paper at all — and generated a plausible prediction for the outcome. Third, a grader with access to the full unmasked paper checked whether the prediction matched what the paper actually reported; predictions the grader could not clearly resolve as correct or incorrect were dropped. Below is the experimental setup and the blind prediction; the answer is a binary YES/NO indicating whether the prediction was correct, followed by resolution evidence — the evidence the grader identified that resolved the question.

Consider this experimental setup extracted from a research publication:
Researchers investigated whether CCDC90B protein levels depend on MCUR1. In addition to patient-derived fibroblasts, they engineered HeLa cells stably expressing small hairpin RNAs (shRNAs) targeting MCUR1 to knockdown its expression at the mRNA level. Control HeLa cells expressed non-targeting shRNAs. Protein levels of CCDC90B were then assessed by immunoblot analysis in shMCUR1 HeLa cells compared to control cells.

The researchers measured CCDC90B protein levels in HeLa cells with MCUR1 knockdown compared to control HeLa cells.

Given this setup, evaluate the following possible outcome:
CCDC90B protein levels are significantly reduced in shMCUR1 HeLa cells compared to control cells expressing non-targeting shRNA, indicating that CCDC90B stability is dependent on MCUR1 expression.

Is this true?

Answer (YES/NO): YES